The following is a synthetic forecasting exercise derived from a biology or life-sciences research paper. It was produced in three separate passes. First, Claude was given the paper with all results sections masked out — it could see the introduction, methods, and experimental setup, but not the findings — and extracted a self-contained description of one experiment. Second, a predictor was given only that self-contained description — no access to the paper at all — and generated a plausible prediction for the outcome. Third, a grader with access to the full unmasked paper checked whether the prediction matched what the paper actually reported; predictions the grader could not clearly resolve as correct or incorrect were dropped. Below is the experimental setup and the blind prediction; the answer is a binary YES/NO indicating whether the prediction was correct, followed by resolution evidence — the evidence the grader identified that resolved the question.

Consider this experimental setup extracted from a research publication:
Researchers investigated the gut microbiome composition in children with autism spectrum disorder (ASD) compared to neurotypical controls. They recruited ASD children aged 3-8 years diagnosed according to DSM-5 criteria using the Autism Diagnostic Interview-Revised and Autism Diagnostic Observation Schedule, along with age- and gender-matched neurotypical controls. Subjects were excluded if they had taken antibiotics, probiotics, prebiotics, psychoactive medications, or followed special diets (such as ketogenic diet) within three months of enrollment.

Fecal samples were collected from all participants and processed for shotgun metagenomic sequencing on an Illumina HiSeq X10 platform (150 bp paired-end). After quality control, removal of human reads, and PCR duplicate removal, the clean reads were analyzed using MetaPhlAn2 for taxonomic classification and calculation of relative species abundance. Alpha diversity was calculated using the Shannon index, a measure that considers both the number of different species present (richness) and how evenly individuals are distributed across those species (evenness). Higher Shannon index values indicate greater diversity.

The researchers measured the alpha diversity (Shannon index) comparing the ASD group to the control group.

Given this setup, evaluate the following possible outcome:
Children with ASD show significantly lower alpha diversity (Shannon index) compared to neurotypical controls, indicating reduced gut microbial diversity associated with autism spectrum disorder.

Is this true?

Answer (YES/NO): NO